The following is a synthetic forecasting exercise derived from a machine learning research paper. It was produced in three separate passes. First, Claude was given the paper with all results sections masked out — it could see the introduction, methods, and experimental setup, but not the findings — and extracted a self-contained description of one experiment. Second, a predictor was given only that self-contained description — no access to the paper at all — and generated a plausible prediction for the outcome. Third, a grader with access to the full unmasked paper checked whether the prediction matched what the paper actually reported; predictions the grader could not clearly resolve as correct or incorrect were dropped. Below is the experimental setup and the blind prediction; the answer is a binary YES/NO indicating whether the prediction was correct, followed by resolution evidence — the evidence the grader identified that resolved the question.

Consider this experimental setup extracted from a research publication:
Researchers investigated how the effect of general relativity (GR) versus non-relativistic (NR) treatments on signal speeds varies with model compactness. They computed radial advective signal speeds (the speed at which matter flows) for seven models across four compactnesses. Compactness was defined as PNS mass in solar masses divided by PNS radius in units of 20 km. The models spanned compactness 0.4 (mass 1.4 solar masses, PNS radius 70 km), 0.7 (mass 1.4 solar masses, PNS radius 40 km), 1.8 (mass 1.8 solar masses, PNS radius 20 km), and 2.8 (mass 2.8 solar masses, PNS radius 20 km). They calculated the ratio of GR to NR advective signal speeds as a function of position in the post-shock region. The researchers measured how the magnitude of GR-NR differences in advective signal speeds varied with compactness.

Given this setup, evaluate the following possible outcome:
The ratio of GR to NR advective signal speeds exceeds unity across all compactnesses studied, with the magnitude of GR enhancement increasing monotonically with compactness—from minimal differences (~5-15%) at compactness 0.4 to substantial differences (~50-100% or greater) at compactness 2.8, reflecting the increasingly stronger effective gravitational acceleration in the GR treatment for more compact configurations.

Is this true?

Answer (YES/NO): NO